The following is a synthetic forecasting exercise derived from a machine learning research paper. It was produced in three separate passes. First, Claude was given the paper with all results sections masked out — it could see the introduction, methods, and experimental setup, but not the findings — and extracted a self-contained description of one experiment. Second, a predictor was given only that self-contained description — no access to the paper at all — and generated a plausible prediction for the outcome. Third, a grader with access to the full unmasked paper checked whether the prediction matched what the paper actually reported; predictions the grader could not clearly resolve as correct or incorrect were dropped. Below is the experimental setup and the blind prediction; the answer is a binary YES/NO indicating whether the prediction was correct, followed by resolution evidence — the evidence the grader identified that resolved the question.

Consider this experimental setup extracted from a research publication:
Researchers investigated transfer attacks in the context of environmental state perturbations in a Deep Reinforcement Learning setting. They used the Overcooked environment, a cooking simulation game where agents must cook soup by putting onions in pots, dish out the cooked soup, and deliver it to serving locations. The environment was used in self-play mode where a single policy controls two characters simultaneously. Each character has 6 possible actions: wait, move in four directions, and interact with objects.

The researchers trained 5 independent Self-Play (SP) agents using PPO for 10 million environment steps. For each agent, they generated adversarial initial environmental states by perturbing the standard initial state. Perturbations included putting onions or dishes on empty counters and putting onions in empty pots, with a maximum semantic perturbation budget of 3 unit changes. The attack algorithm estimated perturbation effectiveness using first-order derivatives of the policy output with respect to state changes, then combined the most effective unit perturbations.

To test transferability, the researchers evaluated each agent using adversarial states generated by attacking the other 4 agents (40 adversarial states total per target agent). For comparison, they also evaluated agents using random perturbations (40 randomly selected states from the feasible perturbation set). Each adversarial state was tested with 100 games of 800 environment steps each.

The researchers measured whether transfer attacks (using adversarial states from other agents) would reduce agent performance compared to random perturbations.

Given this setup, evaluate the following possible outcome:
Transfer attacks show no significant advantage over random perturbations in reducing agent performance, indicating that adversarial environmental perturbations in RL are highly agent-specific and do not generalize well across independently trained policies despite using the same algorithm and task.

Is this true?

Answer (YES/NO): NO